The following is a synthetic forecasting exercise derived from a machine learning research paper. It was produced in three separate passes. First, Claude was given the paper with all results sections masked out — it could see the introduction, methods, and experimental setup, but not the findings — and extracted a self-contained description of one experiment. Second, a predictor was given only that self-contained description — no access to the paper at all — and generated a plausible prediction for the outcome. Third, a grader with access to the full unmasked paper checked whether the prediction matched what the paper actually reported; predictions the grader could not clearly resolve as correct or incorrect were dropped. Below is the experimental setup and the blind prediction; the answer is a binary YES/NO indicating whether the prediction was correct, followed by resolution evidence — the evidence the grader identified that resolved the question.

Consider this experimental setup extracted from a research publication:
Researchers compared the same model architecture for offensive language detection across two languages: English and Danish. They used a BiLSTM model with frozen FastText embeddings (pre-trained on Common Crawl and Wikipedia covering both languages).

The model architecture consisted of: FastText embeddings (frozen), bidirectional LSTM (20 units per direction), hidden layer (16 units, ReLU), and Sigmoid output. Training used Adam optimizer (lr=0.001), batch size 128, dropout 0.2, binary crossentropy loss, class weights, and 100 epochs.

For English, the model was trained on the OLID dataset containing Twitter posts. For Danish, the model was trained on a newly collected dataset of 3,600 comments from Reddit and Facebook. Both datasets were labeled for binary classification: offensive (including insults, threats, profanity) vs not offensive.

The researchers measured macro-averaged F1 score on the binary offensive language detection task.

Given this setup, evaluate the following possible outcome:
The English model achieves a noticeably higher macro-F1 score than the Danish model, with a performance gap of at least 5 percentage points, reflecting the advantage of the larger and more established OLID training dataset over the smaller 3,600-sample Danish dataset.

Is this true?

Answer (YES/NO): YES